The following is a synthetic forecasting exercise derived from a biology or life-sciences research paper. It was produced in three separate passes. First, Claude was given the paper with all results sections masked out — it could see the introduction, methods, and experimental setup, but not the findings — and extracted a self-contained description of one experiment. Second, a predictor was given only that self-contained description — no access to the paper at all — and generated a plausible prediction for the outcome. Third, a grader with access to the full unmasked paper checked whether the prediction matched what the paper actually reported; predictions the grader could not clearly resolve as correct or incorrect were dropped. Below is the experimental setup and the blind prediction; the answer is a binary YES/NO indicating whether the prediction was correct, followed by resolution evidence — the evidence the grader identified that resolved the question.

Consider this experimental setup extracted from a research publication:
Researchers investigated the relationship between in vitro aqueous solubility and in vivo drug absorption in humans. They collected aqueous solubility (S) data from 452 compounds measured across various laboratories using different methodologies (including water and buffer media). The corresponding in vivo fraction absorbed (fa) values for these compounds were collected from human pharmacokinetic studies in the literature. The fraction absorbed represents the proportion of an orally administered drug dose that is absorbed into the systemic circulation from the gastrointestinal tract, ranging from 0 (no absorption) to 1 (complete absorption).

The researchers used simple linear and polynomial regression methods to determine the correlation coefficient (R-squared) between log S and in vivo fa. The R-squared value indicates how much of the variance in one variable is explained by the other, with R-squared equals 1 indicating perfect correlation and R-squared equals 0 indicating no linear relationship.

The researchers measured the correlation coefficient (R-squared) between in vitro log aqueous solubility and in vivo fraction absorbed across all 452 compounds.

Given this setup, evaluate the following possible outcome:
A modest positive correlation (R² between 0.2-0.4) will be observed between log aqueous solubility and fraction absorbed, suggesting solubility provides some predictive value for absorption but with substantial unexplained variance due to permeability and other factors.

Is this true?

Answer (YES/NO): NO